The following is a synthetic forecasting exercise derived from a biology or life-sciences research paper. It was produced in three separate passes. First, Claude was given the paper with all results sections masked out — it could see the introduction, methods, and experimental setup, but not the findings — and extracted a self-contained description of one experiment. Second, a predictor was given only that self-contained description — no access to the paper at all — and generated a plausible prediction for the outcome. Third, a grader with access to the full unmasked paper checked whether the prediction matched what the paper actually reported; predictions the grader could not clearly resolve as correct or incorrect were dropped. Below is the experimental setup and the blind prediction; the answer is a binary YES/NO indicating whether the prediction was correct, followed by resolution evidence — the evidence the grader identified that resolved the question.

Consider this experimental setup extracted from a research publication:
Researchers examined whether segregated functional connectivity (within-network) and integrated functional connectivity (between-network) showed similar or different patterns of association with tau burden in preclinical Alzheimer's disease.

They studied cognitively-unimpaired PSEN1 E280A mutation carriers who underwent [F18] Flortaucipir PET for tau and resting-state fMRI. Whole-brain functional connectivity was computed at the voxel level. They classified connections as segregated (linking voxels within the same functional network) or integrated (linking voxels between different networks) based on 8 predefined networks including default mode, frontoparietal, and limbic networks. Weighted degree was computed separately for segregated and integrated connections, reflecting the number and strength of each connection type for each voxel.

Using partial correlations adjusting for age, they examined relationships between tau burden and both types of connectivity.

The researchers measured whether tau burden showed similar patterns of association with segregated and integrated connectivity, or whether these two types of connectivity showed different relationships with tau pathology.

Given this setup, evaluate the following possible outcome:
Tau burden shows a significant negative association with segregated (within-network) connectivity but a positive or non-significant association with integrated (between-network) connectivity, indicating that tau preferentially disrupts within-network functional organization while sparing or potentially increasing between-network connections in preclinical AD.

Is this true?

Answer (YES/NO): NO